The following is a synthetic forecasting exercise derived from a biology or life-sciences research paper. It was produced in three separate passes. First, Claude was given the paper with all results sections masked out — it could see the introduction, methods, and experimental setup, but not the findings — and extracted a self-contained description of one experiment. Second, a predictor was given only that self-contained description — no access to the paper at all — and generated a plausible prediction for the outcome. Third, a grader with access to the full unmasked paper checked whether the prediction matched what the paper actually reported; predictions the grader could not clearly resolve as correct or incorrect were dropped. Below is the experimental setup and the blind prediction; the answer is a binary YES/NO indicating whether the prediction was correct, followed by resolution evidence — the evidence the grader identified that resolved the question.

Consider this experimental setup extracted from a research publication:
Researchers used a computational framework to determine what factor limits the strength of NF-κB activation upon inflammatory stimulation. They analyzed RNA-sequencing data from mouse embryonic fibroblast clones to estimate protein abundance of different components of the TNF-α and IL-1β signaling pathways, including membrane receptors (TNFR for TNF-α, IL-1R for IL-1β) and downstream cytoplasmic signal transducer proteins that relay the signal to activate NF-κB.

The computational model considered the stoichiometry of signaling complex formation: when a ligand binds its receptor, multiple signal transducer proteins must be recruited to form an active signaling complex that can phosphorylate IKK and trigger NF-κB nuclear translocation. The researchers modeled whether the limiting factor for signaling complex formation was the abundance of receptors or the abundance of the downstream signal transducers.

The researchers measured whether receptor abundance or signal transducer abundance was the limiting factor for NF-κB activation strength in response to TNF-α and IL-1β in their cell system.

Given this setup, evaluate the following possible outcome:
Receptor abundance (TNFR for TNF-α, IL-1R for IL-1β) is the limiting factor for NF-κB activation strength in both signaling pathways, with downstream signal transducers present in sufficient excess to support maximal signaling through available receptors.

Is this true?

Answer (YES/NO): YES